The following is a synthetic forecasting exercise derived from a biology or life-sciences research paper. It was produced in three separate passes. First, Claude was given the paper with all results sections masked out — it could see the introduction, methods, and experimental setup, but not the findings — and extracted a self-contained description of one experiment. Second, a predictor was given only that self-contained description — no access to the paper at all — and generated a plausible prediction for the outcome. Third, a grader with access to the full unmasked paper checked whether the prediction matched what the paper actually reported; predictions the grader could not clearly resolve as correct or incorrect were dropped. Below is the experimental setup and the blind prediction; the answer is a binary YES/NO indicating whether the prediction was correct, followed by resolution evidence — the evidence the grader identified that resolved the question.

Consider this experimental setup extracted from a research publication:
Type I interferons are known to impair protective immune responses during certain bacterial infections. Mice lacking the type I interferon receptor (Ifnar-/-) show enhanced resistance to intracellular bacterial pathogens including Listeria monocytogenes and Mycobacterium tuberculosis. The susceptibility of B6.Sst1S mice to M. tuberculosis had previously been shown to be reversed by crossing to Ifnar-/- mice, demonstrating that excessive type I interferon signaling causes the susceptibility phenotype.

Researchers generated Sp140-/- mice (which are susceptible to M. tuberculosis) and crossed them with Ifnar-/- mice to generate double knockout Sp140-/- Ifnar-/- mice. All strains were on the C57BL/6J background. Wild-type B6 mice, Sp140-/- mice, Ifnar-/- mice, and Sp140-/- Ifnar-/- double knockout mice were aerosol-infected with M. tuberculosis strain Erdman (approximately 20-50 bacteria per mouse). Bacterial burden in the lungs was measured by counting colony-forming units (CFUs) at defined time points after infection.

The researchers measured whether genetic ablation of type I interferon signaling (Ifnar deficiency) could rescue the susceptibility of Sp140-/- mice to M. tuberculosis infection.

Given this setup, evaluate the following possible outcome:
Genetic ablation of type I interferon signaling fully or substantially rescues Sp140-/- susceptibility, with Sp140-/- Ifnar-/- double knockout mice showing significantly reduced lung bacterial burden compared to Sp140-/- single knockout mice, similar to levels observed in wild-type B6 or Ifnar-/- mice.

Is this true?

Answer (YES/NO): YES